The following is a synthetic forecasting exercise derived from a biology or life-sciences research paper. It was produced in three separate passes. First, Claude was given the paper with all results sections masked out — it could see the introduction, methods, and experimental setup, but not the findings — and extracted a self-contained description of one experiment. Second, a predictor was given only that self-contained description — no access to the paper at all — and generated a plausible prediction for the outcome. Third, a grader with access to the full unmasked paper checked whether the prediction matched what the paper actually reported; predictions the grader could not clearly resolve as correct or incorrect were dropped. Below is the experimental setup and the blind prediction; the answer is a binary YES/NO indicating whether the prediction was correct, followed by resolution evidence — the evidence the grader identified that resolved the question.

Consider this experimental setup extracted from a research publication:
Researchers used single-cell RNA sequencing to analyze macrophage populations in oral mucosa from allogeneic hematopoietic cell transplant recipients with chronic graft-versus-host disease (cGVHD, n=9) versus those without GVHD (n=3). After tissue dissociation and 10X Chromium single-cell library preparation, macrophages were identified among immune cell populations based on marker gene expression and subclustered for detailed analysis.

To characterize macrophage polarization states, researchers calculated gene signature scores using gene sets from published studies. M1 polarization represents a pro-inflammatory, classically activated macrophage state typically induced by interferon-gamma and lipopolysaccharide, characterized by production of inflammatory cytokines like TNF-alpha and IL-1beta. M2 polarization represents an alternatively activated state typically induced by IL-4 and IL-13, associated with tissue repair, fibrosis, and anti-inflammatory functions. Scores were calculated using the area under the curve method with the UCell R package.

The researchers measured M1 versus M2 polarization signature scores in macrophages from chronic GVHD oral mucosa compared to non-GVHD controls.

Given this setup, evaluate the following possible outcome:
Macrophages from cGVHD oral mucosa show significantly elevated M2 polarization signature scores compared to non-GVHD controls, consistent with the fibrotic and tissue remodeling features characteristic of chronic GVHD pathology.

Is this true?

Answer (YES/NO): NO